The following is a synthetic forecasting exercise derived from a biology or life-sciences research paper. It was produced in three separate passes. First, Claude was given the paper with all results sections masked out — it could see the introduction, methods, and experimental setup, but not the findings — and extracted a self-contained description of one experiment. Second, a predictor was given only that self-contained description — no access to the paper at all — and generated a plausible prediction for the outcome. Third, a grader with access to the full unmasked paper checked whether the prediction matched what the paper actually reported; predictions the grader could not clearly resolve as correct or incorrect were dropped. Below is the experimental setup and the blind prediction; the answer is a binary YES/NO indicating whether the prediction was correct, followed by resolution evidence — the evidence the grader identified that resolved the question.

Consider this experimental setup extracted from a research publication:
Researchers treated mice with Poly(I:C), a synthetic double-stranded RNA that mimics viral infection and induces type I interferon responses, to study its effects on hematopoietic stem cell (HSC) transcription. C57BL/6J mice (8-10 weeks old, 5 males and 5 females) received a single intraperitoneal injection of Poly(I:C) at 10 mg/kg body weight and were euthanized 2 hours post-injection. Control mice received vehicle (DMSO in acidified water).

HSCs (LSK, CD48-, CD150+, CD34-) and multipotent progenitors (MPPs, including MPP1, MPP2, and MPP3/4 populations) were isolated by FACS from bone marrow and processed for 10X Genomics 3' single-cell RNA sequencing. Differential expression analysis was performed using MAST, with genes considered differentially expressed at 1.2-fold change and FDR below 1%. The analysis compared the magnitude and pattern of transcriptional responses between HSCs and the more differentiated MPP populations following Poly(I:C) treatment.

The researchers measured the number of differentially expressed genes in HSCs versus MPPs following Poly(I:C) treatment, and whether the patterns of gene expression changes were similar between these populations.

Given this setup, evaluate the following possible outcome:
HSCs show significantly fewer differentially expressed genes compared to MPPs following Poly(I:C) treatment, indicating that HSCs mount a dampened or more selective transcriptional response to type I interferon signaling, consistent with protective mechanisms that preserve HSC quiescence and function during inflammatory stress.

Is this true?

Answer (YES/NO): NO